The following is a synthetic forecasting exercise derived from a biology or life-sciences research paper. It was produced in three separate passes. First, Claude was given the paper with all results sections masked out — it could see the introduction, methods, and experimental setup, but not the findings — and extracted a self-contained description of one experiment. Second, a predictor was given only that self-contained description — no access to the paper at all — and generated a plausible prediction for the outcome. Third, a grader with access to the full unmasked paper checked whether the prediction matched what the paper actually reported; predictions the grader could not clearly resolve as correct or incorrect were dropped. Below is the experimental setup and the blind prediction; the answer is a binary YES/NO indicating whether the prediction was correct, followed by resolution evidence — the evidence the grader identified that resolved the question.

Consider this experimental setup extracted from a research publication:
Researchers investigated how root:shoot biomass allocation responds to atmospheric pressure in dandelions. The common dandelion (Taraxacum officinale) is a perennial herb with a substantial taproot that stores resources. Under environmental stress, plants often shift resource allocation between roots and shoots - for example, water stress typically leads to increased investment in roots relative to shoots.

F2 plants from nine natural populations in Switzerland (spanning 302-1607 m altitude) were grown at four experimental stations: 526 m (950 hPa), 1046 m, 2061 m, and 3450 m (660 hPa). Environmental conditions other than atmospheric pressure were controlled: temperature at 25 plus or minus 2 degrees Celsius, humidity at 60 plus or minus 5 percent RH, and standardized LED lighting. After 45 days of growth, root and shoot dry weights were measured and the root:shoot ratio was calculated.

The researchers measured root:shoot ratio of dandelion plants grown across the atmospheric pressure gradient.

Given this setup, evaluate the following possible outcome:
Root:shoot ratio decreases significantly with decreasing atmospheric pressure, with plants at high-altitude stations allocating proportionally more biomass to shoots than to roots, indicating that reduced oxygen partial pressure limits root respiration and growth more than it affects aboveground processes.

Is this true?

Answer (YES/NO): YES